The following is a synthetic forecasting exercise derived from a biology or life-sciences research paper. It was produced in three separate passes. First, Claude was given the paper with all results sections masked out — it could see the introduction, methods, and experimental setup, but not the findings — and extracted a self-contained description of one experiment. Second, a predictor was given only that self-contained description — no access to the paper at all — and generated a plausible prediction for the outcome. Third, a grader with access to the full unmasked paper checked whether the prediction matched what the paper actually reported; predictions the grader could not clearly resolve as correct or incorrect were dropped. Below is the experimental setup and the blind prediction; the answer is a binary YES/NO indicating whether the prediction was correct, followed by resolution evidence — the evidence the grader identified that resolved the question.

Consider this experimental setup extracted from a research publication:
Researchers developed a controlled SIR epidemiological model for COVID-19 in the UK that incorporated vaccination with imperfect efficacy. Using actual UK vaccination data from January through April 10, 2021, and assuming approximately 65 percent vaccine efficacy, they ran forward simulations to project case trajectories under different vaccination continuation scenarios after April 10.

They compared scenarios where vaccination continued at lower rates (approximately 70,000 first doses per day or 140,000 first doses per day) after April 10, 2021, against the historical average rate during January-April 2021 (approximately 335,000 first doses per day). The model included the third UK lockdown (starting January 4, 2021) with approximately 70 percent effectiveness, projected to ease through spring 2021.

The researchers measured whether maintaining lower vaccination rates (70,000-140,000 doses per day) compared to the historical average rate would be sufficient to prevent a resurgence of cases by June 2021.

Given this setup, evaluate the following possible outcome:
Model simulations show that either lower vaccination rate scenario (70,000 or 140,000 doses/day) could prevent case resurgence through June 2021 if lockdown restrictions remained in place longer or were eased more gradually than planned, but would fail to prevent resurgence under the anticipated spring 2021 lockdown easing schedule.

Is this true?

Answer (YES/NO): NO